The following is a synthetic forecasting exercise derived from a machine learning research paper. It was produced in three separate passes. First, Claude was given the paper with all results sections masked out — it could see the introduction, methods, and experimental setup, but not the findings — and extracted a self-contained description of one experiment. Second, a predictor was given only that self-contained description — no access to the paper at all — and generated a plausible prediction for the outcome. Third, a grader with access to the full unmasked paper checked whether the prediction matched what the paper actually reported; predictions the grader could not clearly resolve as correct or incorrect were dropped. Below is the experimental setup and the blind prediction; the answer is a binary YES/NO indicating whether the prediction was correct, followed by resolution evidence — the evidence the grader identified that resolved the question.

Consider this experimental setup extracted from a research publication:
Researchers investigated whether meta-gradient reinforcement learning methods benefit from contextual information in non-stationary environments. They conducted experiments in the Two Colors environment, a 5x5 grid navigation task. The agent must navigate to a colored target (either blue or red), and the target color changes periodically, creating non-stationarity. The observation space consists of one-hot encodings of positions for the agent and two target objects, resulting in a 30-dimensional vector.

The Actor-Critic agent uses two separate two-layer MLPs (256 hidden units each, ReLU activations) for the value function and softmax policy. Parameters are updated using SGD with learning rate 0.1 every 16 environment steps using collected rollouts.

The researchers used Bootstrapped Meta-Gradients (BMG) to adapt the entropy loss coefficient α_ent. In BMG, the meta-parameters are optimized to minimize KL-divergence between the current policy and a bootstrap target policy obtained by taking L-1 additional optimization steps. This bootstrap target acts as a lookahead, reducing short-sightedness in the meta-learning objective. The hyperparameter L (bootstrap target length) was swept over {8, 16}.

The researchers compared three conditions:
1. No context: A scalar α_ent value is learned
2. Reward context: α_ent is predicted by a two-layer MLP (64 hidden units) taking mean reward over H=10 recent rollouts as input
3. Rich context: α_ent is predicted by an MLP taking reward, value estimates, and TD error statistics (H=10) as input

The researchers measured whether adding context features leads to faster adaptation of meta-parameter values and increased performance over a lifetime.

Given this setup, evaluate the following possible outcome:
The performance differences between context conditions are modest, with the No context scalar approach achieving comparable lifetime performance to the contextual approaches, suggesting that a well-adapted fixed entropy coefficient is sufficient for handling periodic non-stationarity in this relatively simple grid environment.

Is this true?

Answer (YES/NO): NO